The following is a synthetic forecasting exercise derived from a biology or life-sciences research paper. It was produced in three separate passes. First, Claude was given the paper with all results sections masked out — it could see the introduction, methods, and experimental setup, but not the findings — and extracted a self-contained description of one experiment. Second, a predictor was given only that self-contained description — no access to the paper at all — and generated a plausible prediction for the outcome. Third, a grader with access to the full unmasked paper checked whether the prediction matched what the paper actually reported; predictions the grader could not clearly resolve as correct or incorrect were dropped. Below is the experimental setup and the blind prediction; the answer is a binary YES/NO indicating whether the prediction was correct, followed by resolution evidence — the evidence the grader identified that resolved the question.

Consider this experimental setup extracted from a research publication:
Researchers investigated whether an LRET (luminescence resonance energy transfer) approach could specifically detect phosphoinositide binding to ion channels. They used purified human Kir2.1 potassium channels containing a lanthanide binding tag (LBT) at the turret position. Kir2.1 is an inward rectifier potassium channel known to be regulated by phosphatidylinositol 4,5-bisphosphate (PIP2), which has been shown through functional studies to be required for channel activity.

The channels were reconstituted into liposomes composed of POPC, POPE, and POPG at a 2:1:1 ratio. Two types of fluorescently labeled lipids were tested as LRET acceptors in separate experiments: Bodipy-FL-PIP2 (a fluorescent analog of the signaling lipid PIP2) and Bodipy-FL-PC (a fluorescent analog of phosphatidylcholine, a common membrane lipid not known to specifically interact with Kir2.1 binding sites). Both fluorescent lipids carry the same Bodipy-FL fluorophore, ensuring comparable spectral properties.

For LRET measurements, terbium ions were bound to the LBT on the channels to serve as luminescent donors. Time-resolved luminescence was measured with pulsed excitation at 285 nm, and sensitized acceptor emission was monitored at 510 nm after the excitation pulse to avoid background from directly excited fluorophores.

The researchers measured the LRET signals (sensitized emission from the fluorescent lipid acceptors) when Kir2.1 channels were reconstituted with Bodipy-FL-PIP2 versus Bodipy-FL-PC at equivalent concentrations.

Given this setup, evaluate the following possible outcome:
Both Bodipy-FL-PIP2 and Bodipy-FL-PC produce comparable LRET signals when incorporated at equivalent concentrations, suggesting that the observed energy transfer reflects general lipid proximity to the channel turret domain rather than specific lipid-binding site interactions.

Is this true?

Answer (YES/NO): NO